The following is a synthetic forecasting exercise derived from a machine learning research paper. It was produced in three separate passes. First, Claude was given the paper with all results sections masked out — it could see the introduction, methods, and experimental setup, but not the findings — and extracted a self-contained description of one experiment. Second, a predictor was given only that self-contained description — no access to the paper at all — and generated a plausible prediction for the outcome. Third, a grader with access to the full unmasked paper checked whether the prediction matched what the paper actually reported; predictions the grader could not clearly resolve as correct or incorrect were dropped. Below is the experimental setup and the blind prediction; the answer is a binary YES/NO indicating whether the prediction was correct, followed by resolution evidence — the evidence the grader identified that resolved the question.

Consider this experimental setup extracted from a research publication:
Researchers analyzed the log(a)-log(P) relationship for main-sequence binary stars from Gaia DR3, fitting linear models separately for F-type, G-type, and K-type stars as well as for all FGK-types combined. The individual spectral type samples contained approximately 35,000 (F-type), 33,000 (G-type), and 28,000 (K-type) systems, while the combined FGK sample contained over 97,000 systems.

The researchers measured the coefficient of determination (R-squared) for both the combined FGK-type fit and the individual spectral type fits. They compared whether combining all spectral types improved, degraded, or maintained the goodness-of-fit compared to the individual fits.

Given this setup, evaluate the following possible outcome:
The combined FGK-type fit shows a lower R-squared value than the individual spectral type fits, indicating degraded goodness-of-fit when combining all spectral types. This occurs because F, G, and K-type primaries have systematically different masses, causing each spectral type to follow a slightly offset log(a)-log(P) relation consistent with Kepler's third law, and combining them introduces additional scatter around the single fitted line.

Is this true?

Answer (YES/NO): YES